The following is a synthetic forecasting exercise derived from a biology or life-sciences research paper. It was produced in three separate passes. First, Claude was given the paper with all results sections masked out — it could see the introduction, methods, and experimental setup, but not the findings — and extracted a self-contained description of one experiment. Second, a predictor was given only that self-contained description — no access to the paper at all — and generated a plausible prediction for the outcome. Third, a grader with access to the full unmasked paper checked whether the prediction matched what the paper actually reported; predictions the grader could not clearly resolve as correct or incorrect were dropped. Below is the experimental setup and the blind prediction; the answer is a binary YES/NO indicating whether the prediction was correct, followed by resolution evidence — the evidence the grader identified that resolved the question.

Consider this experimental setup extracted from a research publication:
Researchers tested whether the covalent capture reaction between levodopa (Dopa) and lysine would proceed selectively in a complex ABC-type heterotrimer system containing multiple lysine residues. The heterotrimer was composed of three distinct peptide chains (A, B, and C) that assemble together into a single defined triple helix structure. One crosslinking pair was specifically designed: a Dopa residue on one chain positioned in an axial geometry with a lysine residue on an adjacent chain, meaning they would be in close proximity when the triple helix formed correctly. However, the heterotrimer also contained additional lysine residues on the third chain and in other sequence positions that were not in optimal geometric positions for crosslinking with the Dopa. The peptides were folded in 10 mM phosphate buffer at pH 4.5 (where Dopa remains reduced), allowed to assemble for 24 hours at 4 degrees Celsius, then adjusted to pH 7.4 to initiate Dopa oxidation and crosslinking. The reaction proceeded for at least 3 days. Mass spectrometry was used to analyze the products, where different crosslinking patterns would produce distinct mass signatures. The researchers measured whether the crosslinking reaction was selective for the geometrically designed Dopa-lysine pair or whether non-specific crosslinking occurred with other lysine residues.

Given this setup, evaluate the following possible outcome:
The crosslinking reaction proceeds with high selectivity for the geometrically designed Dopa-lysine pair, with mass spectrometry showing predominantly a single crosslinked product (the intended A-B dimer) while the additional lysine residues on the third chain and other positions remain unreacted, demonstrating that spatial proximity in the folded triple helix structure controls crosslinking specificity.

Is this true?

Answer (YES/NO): NO